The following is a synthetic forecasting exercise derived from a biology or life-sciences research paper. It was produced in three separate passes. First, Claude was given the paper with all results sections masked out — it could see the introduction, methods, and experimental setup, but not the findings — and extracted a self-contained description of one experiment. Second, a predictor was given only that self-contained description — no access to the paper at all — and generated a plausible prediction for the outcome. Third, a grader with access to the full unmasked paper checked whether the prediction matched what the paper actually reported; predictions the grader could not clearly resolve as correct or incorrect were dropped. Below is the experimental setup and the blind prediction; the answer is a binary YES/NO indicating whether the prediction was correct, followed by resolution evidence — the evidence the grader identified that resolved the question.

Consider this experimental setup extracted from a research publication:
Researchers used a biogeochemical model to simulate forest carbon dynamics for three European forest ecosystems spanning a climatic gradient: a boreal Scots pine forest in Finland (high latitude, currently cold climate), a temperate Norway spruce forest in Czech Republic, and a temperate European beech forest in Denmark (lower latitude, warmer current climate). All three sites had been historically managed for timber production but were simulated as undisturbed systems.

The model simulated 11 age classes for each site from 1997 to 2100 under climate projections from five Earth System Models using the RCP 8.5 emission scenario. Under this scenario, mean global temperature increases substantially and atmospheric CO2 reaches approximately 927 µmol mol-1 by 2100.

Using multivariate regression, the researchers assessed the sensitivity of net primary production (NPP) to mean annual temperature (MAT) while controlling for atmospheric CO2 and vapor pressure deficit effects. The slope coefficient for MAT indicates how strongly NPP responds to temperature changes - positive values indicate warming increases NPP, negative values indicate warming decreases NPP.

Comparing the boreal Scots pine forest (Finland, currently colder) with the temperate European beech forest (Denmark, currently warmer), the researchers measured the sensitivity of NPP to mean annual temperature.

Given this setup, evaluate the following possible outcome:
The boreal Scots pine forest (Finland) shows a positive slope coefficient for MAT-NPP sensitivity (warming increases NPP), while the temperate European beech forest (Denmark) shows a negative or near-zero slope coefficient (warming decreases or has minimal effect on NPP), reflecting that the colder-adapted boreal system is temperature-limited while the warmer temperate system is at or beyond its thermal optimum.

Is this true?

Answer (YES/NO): NO